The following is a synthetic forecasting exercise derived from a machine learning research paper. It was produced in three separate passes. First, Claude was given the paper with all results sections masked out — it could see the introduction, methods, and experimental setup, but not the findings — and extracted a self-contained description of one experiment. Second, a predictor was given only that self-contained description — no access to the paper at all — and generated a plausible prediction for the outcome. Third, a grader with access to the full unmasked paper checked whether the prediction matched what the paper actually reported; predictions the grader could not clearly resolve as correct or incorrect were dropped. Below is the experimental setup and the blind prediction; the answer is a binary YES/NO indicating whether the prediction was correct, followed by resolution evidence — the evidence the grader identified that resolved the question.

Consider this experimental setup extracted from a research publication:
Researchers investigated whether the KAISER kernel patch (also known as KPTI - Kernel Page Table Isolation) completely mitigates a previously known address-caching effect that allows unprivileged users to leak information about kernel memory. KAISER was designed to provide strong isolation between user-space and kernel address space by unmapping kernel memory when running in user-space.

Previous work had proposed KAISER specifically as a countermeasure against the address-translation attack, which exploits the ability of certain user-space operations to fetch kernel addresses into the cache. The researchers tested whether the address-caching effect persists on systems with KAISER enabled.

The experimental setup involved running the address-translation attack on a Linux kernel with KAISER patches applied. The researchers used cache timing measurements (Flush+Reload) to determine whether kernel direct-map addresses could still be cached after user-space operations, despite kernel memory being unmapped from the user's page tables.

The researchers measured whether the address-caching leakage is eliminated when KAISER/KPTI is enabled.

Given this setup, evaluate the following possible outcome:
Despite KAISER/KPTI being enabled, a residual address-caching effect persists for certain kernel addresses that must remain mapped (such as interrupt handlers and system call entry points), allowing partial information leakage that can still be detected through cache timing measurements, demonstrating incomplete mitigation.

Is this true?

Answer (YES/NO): NO